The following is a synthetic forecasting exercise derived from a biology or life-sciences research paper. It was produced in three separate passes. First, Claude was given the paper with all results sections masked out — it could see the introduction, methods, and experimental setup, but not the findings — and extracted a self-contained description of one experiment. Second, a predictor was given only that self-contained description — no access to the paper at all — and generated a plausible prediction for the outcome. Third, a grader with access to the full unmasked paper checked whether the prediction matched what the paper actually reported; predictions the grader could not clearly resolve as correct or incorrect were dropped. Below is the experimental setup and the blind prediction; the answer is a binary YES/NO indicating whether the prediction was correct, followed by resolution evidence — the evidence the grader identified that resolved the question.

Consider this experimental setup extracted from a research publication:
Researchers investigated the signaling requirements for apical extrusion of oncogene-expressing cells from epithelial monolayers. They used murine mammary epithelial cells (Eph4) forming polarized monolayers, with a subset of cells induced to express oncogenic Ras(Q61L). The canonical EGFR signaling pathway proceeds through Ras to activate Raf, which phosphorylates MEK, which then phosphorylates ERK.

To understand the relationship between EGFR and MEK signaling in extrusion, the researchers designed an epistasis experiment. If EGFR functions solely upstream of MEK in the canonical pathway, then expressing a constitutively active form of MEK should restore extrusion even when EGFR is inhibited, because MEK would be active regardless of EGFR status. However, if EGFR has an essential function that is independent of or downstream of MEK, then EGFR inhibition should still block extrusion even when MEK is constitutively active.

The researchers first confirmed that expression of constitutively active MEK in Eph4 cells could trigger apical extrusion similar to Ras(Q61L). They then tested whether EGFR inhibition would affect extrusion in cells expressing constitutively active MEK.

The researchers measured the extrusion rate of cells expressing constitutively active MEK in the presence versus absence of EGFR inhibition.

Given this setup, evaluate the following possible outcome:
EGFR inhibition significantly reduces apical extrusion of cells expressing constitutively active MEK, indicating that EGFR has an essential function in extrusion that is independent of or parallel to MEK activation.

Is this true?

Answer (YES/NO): YES